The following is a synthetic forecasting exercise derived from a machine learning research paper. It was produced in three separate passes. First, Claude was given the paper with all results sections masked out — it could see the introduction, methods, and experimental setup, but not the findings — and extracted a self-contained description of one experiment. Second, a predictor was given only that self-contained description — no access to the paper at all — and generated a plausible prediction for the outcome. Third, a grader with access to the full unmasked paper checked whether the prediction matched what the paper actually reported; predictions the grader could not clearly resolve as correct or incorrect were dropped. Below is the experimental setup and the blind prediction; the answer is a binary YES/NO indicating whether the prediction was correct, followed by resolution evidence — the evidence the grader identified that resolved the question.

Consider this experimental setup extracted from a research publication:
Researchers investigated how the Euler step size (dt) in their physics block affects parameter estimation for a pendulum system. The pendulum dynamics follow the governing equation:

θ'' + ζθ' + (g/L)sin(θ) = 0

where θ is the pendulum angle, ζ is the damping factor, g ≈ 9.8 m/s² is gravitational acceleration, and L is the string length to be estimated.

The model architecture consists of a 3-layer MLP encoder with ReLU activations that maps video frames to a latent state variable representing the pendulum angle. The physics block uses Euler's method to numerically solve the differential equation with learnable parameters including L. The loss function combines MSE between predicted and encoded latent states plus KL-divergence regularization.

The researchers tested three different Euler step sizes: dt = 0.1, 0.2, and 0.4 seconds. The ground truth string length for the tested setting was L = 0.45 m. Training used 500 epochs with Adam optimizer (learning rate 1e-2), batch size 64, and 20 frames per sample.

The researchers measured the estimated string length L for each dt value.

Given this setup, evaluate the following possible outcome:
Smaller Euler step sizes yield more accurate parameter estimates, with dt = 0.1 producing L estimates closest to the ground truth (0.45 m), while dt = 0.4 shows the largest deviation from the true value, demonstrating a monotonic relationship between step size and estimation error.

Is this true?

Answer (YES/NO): NO